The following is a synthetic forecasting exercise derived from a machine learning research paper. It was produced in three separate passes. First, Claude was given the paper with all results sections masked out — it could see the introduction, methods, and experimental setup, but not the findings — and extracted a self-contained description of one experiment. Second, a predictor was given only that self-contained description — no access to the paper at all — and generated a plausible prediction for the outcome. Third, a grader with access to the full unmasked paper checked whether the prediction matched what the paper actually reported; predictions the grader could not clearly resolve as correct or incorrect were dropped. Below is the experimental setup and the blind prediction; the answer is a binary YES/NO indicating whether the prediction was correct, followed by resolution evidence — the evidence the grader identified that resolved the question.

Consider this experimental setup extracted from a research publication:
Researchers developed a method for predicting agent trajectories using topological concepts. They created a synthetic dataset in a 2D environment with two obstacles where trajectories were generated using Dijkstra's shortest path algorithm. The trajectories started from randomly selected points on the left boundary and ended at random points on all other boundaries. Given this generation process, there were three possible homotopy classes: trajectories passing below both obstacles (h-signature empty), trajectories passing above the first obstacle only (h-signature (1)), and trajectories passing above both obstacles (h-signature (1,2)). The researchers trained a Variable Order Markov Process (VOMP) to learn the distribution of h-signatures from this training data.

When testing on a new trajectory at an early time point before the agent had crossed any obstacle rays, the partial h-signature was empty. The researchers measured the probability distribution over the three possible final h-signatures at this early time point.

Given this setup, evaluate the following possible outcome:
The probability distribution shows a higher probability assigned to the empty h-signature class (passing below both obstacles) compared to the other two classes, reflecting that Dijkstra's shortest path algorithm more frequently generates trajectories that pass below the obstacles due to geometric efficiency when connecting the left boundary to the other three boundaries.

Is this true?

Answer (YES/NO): NO